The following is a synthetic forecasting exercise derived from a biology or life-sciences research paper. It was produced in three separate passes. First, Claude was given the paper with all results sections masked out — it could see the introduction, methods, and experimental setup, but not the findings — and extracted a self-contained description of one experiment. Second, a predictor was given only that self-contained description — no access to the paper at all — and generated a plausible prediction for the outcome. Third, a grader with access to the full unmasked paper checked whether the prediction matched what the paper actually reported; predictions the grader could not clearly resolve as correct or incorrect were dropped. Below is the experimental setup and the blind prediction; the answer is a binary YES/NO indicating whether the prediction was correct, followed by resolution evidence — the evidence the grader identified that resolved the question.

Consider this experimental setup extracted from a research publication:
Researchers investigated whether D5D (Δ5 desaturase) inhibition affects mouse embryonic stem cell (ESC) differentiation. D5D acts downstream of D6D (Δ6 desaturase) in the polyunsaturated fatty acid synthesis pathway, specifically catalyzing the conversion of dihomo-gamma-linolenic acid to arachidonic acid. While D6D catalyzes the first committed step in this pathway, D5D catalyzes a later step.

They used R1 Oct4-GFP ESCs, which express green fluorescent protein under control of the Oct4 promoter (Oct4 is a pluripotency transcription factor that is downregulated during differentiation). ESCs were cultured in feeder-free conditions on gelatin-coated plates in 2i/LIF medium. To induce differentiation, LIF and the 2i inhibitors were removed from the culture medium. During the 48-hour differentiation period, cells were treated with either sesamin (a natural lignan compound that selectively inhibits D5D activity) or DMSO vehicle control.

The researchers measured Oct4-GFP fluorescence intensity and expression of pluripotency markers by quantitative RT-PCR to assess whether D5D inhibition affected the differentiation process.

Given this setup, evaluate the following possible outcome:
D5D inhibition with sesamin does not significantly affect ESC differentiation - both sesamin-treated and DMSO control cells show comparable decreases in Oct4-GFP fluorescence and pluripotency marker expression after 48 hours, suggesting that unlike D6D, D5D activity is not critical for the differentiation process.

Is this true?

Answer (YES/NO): NO